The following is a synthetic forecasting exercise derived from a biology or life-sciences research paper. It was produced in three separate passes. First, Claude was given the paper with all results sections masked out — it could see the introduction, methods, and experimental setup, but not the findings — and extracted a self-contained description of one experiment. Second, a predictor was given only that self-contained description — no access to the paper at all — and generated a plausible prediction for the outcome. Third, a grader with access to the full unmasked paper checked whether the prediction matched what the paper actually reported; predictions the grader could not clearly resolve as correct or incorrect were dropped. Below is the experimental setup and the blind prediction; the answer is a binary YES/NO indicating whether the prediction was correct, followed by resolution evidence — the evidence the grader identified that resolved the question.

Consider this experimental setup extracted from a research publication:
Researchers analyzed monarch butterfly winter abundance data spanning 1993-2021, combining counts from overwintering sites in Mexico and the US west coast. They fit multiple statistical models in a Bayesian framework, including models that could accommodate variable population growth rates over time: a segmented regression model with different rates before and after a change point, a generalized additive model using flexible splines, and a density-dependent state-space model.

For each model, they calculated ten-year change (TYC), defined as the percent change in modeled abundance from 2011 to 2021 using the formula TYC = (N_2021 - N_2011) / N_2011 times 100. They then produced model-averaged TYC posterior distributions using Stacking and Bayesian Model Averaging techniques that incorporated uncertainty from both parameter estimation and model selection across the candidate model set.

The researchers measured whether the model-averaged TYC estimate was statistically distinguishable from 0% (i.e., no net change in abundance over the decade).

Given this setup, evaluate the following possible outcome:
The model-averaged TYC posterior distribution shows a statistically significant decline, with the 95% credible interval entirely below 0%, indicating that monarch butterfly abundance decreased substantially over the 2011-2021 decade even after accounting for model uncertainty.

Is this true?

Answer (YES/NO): NO